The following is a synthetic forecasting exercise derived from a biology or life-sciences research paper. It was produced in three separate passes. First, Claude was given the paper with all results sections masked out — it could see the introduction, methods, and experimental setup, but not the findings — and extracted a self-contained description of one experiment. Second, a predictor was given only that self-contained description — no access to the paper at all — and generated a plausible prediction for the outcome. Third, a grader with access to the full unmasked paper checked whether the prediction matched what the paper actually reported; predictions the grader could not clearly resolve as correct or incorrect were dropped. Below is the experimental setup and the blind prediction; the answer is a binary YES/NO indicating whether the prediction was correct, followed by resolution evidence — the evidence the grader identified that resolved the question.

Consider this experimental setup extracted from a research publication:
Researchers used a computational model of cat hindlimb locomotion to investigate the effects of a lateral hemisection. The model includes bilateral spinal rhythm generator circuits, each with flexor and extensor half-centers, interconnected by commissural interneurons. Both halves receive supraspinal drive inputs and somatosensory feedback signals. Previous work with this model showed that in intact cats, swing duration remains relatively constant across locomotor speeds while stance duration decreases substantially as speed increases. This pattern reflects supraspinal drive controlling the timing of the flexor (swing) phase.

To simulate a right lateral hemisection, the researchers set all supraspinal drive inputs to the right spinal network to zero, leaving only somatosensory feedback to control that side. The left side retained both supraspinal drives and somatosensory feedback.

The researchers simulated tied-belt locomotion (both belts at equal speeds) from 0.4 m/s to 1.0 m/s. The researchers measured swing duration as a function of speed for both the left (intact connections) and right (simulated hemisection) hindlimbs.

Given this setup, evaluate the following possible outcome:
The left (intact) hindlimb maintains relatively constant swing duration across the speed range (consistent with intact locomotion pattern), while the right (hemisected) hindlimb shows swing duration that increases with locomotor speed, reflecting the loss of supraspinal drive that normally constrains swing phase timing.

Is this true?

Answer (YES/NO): NO